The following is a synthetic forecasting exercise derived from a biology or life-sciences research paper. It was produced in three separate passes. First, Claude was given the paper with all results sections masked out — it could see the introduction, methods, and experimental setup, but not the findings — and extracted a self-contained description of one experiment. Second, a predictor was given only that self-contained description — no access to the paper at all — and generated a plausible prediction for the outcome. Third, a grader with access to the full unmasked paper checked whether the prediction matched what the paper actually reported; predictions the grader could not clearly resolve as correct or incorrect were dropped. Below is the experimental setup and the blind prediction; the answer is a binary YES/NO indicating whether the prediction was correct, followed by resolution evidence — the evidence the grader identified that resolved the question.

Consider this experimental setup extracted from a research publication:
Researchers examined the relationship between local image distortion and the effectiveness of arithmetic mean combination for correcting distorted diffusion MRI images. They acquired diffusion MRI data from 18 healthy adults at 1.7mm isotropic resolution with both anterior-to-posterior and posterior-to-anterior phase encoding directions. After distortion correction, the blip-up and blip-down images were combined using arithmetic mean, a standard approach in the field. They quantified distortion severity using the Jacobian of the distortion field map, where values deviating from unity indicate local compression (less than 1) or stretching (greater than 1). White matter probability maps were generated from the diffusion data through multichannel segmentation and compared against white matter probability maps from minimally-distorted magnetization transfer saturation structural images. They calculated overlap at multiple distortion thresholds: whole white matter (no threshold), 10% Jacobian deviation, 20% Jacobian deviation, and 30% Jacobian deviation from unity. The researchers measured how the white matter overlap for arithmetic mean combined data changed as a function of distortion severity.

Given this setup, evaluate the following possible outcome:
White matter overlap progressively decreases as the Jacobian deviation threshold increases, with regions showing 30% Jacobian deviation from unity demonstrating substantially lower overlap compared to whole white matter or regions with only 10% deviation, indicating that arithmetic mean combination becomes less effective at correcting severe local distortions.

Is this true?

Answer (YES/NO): YES